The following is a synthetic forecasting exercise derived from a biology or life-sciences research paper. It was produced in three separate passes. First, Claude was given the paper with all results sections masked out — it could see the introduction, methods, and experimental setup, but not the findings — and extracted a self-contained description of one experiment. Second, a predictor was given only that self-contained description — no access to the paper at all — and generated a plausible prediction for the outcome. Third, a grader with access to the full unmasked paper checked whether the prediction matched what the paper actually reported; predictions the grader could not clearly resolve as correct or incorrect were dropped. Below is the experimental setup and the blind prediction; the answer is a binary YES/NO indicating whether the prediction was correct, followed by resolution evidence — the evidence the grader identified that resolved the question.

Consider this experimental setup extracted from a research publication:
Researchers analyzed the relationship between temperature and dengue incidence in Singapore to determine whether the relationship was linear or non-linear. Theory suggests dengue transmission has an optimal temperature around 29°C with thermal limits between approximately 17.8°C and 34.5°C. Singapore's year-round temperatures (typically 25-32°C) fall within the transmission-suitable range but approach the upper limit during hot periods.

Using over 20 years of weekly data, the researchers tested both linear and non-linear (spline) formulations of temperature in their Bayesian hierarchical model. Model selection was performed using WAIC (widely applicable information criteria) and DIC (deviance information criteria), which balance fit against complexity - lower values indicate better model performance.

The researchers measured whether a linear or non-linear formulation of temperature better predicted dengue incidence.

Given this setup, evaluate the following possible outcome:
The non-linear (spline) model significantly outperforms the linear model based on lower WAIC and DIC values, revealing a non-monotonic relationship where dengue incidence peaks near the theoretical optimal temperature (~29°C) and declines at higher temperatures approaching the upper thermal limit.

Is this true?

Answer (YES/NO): NO